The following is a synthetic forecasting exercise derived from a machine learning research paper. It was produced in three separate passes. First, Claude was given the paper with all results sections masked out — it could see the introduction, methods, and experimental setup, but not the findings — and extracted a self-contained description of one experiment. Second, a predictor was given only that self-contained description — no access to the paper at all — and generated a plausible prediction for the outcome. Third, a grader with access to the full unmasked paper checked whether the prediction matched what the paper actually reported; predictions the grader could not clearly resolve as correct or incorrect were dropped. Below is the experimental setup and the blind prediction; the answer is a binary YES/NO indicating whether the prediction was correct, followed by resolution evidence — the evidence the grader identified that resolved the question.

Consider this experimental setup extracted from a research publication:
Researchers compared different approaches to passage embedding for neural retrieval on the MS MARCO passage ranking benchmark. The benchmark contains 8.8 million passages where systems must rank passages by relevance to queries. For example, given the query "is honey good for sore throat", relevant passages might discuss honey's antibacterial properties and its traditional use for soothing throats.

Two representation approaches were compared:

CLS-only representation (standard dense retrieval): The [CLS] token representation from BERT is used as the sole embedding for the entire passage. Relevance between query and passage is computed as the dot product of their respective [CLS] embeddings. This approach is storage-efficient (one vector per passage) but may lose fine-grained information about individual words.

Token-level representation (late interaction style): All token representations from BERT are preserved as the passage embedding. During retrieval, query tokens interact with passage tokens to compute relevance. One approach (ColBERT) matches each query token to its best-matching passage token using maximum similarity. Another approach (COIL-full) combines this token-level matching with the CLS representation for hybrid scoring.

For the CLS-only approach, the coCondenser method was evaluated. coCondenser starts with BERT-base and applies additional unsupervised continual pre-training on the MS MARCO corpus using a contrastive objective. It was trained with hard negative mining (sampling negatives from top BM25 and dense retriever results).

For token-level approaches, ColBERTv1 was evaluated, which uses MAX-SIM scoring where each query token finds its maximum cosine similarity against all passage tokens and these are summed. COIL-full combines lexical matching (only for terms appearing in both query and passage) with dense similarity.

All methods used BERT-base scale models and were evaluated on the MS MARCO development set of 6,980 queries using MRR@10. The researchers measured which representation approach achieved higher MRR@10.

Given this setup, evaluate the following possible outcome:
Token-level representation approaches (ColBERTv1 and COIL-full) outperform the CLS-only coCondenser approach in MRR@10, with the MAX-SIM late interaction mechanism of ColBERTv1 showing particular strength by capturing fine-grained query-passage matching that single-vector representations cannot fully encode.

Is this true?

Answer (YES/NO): NO